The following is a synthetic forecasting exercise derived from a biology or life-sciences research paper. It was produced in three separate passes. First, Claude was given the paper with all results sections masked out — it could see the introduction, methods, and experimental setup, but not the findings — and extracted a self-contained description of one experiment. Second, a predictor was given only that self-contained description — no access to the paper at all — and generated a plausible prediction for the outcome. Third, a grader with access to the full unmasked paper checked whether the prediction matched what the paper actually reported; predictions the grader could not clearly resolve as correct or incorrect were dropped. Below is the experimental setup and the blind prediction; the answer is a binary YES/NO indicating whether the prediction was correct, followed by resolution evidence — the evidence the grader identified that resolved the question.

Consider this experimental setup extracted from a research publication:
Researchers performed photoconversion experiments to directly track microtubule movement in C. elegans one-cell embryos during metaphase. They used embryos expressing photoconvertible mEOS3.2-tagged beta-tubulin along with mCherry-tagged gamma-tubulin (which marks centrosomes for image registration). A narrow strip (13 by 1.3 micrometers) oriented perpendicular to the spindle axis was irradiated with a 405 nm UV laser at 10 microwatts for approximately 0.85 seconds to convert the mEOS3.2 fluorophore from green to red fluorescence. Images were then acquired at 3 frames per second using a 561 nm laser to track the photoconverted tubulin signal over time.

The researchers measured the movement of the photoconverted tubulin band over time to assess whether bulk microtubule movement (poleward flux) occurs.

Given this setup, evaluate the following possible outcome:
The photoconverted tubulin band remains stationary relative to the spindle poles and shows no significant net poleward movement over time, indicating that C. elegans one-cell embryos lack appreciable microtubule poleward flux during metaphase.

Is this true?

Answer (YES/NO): YES